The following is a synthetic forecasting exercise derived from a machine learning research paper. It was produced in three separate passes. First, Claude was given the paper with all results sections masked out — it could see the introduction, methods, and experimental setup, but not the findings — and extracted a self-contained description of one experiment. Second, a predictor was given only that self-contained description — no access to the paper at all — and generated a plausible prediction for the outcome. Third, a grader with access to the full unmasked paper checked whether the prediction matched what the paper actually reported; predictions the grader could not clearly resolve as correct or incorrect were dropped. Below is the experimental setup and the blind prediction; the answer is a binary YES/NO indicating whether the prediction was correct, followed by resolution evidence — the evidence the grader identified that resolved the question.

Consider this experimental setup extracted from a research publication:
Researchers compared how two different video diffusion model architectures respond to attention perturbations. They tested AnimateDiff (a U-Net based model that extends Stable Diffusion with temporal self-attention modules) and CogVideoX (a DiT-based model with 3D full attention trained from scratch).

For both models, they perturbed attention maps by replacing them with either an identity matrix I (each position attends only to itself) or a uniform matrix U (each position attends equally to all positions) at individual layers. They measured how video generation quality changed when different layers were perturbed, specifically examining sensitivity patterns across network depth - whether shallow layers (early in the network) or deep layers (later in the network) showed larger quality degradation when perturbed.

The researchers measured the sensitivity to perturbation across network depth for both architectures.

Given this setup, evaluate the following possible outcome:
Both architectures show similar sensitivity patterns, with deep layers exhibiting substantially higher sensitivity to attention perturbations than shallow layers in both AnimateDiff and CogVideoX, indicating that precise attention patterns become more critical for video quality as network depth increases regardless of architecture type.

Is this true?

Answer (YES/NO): NO